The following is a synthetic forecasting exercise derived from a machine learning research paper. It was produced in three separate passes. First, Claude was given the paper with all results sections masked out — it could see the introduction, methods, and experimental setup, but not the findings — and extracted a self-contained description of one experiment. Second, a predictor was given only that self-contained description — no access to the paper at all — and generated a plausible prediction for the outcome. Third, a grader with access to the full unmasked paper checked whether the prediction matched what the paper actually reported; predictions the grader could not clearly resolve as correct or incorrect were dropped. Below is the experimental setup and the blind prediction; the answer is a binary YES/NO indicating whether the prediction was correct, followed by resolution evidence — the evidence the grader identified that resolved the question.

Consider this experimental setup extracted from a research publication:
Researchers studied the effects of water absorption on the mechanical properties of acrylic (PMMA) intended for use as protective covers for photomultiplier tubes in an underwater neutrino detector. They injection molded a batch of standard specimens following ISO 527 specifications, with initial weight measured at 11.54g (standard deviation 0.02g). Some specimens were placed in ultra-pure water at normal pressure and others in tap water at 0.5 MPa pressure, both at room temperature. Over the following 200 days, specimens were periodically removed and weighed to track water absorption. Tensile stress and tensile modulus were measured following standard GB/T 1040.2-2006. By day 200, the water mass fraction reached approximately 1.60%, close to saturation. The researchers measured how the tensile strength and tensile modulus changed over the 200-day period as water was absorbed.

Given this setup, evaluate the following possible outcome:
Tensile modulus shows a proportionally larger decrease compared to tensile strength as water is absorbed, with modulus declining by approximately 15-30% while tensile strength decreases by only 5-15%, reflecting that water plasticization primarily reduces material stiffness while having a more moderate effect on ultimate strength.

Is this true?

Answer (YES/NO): NO